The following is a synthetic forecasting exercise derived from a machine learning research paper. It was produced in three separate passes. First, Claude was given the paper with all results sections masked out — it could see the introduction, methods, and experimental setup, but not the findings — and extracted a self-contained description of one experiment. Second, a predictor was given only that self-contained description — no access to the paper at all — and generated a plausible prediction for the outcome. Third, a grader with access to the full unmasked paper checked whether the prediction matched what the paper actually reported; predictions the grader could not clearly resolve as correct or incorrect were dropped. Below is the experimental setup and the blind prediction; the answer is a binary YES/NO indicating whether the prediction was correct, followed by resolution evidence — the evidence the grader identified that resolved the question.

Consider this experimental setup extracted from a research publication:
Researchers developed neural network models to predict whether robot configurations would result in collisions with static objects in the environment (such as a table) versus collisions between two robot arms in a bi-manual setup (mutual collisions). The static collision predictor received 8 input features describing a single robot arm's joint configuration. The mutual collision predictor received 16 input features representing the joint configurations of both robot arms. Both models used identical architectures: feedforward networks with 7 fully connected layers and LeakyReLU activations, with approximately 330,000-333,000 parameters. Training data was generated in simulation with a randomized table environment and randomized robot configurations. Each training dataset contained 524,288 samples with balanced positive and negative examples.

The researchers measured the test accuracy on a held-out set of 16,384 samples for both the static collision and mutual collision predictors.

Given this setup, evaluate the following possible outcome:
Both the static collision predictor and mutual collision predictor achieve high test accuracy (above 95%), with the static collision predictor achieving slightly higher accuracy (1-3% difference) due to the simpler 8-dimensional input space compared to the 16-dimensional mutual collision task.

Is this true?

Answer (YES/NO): NO